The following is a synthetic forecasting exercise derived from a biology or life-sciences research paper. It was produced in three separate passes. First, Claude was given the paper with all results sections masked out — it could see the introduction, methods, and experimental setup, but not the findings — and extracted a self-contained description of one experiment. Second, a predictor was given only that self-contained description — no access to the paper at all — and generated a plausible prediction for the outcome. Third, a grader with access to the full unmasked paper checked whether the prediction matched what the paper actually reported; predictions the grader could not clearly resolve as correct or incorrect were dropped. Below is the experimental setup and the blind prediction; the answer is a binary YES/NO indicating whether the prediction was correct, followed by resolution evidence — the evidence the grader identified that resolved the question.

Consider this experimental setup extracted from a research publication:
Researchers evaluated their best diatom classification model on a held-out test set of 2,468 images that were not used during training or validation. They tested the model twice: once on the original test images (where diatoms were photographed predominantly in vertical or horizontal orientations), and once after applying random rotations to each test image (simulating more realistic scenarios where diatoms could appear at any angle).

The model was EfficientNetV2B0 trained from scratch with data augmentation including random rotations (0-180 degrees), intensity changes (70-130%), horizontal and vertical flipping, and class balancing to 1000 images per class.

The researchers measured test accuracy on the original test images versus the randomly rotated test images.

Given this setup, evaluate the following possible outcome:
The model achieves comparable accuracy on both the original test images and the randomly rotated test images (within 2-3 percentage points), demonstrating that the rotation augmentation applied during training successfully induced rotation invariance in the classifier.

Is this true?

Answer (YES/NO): YES